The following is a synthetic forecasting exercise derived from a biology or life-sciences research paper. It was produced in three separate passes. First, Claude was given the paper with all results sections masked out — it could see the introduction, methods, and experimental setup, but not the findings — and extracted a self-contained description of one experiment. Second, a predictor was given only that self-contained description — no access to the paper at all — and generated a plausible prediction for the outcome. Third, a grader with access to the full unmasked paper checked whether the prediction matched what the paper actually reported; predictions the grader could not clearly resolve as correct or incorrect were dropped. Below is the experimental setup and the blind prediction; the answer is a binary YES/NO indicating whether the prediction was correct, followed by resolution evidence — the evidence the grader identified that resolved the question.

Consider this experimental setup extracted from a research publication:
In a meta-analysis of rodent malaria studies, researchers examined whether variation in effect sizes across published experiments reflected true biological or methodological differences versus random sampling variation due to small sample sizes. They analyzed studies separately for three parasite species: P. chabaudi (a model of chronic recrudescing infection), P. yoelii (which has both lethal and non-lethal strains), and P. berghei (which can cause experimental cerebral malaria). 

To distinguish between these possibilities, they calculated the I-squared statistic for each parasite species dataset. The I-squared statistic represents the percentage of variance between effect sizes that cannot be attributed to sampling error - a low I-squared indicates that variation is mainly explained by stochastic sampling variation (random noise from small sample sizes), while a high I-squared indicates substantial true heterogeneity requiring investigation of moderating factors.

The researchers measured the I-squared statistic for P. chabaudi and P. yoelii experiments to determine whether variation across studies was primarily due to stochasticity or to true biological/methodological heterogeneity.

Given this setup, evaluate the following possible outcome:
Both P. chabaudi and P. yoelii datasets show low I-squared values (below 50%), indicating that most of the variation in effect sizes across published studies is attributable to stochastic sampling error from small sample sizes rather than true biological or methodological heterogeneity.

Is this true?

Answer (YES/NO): YES